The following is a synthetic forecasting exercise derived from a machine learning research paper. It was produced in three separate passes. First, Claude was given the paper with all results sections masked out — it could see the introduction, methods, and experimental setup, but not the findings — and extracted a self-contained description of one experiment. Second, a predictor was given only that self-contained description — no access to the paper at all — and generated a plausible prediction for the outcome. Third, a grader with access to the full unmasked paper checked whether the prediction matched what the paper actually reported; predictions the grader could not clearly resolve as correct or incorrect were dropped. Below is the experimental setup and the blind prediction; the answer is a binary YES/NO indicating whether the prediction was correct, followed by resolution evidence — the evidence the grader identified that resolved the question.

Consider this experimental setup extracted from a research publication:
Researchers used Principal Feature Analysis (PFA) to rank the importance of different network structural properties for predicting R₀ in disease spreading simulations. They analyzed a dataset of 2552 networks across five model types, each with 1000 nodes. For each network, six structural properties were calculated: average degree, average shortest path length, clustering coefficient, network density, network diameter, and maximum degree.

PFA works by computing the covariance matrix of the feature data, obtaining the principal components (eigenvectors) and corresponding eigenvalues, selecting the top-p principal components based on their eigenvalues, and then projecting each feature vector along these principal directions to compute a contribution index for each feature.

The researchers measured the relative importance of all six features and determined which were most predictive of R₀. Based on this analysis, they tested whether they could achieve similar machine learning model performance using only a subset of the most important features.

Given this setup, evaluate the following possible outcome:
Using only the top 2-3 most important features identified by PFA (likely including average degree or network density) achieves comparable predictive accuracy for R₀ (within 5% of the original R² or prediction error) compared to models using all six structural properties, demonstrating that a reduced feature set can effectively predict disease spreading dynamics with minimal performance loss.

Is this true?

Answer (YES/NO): NO